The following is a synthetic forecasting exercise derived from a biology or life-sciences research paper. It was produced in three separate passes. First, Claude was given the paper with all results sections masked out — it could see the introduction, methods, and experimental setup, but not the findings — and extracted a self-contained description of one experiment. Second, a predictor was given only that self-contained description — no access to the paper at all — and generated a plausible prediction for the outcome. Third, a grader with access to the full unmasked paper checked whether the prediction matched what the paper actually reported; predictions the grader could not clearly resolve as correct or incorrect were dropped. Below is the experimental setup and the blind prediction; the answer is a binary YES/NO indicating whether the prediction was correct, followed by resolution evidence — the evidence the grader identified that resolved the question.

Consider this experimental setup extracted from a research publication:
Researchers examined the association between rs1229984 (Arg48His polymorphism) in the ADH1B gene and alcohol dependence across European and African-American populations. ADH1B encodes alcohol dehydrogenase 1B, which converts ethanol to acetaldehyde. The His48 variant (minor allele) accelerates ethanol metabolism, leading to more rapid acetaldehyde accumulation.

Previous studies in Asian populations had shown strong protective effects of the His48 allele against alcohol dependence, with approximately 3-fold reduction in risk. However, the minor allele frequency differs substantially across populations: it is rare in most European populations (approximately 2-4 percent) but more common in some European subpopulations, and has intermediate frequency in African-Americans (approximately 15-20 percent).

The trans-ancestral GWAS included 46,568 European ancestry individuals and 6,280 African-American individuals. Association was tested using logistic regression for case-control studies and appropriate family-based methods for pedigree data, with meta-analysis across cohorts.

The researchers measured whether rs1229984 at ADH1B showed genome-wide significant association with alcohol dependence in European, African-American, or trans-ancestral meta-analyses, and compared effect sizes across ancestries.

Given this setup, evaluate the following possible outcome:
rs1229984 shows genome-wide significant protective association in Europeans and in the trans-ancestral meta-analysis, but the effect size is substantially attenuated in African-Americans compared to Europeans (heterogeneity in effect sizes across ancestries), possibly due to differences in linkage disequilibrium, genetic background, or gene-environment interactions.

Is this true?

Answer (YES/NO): NO